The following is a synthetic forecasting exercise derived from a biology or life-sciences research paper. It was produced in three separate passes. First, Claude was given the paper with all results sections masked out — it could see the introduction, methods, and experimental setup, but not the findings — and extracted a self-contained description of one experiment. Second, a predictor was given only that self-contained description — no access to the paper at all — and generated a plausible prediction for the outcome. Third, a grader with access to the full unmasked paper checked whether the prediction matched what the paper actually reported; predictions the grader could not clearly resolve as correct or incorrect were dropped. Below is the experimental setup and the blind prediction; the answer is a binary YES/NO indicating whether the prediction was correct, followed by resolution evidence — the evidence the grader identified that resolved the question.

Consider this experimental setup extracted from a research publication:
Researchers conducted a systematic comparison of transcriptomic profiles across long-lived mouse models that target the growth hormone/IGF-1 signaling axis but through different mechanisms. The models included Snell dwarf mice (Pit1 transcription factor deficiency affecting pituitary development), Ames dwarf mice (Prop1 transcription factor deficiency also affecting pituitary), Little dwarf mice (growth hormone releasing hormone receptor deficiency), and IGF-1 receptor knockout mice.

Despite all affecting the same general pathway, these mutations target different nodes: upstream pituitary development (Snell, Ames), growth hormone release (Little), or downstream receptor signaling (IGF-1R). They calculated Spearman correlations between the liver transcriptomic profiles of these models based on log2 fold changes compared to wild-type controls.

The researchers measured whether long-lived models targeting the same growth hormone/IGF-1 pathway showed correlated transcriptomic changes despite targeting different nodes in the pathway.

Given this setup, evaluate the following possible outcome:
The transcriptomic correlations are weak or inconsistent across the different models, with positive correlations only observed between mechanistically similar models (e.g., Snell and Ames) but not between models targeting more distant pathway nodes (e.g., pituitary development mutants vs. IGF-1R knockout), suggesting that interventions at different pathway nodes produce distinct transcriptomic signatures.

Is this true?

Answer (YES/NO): NO